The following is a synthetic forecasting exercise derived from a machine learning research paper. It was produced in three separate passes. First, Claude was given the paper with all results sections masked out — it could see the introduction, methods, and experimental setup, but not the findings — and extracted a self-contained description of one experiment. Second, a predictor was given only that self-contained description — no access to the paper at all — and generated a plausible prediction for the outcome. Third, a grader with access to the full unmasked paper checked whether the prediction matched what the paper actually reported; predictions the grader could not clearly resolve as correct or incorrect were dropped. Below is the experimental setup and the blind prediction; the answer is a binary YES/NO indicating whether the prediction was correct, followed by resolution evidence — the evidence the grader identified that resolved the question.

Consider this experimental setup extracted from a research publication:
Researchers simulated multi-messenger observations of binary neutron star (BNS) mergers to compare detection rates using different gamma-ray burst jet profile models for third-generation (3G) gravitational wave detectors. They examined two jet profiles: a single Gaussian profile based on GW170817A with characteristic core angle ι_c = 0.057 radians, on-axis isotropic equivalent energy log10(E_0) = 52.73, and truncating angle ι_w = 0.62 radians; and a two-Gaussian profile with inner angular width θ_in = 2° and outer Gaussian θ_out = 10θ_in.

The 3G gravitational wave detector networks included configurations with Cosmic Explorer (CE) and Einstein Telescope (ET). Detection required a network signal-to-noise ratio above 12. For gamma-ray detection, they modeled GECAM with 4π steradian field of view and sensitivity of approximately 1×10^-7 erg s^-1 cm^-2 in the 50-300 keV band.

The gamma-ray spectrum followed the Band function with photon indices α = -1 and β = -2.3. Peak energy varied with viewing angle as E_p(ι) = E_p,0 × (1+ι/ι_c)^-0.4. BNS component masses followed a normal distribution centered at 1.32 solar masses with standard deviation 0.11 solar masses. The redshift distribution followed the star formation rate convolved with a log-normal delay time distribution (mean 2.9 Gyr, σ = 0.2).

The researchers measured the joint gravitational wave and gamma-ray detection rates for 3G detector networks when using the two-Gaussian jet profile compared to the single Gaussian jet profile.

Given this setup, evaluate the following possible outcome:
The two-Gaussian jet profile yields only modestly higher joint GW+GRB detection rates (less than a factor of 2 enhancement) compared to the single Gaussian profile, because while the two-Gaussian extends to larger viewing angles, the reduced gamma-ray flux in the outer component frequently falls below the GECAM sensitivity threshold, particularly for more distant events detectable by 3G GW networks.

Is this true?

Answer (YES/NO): NO